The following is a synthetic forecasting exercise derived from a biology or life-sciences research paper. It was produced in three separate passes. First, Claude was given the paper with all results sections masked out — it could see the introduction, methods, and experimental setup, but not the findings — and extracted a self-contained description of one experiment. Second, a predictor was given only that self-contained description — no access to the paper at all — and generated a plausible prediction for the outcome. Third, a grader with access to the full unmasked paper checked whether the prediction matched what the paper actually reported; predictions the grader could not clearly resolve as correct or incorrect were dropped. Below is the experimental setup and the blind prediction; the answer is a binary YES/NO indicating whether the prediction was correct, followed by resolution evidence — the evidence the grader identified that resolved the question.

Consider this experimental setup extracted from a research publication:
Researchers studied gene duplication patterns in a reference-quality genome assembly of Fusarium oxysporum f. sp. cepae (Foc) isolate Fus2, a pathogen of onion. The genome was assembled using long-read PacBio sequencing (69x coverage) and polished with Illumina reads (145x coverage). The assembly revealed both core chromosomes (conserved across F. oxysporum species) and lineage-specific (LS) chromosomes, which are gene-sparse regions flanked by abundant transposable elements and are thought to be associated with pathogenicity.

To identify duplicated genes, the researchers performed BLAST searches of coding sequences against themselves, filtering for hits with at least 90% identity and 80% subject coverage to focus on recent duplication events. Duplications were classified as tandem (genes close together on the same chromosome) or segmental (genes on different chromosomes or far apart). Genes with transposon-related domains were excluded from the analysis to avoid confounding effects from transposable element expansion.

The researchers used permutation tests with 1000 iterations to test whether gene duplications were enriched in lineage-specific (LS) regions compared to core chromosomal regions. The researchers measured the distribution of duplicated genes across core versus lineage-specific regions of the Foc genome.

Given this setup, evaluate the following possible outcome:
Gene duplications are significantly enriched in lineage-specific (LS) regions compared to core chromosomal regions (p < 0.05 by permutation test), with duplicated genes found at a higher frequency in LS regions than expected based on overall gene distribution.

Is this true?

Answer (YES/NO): YES